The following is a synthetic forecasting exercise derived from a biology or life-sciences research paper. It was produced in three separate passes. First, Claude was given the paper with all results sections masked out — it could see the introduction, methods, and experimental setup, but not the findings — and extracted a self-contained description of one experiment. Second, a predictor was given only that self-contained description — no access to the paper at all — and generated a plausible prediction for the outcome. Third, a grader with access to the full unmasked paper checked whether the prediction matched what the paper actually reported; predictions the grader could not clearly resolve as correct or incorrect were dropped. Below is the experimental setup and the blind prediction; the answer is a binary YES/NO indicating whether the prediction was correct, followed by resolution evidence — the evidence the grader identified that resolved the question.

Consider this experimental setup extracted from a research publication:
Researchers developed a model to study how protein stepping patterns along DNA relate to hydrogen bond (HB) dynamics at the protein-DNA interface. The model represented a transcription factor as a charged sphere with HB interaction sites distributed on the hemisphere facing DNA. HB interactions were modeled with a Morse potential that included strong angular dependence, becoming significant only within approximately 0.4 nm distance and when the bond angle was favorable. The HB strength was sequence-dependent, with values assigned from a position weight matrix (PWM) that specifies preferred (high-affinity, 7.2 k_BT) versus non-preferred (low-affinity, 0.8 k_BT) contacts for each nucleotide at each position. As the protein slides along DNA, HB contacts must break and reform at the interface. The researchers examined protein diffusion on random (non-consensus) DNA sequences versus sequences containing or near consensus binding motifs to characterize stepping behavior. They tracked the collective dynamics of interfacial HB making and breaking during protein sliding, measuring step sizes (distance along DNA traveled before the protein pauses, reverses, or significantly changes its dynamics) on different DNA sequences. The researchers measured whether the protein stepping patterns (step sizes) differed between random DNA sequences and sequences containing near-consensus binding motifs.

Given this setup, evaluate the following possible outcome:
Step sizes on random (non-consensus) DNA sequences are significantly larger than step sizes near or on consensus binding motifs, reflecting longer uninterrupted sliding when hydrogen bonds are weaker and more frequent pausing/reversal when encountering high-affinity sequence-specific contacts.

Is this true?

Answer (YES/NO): NO